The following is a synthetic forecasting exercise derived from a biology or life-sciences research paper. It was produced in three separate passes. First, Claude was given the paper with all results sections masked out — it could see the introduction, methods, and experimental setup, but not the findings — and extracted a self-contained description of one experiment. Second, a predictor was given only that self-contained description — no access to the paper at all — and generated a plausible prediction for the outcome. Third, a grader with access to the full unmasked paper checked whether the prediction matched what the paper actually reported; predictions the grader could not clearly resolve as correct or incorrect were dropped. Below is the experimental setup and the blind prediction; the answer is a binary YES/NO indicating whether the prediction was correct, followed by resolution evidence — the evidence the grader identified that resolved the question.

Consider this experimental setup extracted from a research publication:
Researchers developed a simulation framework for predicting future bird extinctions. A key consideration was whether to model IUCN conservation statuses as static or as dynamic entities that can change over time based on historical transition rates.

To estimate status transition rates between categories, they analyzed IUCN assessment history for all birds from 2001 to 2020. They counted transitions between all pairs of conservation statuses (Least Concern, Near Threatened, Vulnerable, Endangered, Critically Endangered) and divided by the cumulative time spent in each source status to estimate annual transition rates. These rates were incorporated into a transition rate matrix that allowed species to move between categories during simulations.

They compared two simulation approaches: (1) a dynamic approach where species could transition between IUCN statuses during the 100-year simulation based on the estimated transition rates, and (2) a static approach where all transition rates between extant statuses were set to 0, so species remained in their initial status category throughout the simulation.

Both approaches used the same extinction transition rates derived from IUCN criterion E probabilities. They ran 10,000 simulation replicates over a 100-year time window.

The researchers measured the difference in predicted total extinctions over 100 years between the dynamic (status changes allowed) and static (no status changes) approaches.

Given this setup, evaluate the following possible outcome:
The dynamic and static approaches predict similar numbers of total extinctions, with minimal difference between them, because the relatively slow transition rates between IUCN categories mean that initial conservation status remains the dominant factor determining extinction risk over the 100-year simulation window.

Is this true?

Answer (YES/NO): NO